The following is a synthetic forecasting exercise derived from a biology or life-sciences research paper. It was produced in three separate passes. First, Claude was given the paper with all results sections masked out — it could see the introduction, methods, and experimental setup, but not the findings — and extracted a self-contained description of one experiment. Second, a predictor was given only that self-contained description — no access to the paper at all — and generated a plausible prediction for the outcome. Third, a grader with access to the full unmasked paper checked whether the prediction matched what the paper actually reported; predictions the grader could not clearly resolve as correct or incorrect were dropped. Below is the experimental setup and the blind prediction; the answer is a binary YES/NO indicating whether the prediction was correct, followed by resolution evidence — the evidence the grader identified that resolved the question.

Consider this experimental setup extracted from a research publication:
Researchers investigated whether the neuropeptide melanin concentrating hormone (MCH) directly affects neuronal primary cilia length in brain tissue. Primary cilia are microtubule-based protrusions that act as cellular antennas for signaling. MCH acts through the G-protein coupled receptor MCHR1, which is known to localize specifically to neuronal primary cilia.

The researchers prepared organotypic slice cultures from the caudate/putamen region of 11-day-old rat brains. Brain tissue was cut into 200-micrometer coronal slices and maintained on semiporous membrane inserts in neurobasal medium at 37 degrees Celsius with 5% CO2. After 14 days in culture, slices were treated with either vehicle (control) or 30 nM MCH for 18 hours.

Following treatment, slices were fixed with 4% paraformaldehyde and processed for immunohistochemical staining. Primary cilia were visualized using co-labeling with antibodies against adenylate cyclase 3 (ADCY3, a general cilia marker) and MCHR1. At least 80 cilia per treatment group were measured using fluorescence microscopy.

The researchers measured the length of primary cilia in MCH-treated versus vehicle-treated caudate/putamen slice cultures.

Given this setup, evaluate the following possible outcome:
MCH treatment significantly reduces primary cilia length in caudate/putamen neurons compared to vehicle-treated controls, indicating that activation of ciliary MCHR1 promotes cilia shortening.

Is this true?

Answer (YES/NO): YES